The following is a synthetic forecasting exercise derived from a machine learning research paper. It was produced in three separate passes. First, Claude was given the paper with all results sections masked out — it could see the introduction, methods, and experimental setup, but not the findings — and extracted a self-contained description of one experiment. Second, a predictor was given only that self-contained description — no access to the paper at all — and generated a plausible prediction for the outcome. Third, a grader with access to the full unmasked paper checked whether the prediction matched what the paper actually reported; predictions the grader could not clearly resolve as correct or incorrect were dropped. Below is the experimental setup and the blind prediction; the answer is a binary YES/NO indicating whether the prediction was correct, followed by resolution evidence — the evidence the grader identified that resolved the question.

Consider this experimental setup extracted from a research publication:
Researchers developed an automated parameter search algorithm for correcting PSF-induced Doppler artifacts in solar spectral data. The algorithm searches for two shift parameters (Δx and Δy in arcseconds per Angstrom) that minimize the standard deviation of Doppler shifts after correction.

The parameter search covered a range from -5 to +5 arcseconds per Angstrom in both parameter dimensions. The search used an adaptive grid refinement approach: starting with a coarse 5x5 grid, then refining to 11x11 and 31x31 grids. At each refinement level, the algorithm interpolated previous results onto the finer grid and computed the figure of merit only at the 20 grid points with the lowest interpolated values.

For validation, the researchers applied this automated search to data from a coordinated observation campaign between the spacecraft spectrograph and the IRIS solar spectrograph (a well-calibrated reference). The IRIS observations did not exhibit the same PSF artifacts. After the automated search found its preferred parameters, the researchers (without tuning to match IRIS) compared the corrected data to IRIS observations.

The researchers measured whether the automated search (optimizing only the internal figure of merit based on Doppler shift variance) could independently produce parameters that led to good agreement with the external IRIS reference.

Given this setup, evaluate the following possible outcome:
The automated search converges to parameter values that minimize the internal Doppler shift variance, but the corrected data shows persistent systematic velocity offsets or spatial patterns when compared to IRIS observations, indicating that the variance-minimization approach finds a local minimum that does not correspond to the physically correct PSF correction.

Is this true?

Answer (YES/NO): NO